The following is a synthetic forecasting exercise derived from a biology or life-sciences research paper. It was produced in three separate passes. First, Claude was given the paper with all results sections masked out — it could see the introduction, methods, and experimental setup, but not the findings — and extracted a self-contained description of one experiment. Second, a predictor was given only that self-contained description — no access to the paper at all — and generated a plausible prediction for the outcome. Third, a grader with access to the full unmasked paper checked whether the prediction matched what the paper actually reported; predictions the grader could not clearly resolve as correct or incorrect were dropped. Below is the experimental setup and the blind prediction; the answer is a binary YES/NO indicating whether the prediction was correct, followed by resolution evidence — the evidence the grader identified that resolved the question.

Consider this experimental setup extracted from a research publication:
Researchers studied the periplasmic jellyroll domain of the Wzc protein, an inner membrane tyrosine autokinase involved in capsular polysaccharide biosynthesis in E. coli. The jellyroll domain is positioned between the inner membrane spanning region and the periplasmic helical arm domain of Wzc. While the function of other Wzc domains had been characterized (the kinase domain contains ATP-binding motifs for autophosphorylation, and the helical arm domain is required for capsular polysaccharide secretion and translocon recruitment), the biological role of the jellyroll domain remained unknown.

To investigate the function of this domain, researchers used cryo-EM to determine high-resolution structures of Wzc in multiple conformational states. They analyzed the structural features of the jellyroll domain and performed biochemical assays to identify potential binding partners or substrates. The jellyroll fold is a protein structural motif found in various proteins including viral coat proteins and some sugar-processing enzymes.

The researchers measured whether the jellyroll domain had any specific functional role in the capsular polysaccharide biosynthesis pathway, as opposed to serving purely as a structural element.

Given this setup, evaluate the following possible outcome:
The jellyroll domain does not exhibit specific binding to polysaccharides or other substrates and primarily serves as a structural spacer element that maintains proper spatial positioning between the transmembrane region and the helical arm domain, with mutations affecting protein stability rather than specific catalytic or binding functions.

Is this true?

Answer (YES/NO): NO